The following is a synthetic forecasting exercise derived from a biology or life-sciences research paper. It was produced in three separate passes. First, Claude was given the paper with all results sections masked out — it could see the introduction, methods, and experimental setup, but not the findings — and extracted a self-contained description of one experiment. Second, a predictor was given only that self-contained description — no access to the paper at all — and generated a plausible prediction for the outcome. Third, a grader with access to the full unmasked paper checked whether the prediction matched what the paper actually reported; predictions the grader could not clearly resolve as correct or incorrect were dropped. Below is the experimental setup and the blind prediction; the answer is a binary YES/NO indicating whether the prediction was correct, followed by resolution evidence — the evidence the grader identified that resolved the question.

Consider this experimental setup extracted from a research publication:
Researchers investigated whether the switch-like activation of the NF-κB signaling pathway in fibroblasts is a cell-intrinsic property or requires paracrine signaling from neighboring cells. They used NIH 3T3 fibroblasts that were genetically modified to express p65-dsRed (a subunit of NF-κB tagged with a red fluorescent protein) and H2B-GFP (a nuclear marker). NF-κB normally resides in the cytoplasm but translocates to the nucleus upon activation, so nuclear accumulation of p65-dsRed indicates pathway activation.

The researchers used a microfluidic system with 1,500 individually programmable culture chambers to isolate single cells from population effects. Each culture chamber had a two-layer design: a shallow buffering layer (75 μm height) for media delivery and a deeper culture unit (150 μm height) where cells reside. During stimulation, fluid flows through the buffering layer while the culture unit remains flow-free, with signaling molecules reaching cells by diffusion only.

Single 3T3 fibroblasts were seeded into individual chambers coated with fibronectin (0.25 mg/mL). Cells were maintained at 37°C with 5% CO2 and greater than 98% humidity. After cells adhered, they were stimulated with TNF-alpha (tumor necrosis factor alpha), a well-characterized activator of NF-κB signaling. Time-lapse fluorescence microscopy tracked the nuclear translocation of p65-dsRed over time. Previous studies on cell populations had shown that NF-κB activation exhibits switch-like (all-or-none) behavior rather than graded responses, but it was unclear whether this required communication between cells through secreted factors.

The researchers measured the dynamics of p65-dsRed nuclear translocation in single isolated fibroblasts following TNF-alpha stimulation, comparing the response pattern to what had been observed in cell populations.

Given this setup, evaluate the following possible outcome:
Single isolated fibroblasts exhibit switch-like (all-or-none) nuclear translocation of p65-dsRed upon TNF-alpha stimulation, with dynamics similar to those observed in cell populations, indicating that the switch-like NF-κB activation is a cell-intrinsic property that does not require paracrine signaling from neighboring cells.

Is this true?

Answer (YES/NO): YES